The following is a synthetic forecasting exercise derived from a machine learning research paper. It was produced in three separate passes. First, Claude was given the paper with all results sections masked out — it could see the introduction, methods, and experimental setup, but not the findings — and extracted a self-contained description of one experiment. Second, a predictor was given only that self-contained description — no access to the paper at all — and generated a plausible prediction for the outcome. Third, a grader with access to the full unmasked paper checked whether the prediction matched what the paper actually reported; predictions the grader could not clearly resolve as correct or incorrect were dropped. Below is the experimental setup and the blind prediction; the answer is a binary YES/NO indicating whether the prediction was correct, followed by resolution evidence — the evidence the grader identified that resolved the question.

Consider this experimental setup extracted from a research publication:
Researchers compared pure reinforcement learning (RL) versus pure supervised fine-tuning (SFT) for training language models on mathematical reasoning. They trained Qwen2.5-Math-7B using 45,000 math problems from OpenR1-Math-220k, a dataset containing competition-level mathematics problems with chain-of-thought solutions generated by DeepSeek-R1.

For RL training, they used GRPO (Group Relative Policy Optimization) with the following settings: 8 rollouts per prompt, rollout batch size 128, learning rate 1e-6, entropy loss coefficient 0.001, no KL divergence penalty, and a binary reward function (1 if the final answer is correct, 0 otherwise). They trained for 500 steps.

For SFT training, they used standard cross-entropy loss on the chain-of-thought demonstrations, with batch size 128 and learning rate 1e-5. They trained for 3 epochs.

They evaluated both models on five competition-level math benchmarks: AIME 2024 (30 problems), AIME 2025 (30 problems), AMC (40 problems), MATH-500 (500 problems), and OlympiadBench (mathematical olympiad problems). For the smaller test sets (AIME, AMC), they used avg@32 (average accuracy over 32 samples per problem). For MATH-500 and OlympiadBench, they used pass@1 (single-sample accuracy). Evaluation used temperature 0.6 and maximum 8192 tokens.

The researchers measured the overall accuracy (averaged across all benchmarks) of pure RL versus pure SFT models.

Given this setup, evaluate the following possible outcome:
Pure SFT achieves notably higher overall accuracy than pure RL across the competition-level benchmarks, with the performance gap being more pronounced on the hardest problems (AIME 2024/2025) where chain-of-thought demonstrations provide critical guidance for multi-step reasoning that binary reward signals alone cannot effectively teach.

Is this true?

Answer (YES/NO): YES